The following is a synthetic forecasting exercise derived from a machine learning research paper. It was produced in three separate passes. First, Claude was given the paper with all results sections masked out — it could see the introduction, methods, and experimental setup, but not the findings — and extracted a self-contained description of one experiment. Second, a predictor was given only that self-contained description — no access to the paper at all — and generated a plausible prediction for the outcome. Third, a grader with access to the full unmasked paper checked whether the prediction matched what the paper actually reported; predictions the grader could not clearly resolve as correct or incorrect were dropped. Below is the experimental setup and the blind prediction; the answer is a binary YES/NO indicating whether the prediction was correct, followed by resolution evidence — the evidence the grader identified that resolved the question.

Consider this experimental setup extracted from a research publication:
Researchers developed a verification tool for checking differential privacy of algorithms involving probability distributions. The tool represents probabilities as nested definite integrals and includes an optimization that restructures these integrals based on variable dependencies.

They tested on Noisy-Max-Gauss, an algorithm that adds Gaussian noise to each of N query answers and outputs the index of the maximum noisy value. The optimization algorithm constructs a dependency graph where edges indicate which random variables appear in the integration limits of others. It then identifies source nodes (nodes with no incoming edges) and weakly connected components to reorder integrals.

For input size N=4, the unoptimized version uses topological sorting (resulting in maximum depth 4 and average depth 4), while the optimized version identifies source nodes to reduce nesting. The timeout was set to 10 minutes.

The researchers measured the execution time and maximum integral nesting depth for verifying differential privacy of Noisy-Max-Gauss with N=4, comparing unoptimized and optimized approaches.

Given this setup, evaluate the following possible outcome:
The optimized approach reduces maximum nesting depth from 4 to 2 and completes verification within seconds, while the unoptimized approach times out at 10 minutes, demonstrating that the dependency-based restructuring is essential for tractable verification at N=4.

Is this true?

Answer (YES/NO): NO